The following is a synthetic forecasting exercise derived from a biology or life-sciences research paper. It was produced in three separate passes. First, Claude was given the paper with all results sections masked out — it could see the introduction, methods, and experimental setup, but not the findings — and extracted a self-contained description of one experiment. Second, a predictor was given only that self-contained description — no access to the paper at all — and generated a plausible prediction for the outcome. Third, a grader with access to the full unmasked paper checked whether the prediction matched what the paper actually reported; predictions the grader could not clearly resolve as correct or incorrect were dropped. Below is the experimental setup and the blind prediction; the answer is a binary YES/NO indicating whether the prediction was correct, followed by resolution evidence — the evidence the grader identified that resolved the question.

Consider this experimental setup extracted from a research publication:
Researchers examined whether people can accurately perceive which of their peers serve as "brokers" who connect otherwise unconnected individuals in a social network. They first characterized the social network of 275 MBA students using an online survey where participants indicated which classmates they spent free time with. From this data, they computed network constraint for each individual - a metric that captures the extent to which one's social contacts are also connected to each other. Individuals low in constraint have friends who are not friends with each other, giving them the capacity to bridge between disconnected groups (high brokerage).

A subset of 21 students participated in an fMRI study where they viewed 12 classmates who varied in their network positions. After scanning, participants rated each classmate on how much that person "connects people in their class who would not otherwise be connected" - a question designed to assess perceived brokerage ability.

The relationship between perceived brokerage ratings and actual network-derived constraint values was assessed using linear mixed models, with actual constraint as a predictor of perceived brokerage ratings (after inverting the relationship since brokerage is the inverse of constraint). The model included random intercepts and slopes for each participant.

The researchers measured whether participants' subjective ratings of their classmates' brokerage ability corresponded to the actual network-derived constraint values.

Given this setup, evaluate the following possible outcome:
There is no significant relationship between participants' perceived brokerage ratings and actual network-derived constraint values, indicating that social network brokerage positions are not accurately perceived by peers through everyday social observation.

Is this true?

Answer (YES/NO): NO